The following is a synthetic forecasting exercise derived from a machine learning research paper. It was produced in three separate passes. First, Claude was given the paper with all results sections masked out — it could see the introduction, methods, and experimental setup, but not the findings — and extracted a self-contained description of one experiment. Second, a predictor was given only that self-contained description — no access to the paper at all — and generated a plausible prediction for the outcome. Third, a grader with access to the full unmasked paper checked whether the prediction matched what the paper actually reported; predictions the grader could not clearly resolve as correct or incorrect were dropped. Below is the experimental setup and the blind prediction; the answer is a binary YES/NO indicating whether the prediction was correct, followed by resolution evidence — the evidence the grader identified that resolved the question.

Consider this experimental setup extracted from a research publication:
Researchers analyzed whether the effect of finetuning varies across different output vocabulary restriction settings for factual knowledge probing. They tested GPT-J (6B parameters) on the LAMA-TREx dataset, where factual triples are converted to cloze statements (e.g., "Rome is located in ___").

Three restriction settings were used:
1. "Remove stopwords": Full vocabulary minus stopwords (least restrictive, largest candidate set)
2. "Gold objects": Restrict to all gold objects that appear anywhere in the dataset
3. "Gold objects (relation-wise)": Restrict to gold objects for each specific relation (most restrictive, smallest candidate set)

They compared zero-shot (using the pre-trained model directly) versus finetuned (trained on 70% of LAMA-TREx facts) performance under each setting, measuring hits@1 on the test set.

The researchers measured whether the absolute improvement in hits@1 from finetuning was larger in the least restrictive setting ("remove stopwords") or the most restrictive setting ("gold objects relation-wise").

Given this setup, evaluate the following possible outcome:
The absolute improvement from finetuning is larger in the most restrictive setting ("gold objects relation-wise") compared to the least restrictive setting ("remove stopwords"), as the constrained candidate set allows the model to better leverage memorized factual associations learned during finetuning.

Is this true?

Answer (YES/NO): NO